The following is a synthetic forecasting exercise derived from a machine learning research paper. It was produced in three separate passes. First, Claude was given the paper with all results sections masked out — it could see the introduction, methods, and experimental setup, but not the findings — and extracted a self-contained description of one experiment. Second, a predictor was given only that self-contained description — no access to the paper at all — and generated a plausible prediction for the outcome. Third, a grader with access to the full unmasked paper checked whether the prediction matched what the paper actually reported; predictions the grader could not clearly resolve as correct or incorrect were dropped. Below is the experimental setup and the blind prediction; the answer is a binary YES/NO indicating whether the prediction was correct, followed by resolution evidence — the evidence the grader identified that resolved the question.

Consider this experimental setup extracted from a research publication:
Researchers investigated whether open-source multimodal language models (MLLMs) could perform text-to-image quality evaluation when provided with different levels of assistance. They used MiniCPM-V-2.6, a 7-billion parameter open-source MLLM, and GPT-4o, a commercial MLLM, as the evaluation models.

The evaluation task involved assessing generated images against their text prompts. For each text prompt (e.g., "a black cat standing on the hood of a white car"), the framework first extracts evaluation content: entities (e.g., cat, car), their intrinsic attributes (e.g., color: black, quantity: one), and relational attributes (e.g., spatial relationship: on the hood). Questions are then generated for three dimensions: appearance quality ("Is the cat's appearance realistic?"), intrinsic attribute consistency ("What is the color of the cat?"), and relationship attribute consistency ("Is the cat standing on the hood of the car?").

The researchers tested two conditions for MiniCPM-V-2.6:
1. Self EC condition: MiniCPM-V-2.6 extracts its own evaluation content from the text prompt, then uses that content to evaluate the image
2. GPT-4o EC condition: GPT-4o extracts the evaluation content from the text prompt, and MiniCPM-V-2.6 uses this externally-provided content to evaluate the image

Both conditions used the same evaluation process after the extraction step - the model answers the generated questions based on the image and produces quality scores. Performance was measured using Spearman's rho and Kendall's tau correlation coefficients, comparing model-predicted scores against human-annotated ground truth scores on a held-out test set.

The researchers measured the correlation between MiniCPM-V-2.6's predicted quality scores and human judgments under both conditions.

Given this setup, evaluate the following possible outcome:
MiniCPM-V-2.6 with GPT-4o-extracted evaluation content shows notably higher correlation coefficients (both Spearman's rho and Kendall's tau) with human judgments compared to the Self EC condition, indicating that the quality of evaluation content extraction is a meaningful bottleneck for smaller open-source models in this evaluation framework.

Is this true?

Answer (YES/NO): YES